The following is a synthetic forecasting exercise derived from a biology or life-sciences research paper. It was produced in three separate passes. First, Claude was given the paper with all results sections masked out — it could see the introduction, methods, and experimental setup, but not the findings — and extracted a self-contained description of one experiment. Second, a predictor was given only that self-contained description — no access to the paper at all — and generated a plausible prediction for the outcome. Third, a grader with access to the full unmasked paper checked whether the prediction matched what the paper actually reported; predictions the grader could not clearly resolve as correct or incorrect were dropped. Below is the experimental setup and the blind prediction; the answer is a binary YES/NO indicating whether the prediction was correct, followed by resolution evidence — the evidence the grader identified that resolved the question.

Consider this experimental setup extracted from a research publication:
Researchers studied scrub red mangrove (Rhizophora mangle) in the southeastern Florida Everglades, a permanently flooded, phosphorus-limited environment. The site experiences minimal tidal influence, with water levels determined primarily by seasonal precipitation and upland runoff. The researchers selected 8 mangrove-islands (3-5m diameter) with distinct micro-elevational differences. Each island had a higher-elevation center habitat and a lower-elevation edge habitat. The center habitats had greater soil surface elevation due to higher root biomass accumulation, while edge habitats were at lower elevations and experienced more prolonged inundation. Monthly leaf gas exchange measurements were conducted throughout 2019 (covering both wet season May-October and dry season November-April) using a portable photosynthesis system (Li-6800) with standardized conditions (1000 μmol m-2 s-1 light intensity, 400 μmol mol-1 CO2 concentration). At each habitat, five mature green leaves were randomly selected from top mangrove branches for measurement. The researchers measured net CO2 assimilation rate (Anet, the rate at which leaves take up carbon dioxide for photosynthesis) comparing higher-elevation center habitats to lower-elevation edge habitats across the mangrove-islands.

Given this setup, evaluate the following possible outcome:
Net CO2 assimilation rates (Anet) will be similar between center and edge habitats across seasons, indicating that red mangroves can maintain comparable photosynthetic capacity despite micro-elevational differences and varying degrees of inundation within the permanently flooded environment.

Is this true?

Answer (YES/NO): NO